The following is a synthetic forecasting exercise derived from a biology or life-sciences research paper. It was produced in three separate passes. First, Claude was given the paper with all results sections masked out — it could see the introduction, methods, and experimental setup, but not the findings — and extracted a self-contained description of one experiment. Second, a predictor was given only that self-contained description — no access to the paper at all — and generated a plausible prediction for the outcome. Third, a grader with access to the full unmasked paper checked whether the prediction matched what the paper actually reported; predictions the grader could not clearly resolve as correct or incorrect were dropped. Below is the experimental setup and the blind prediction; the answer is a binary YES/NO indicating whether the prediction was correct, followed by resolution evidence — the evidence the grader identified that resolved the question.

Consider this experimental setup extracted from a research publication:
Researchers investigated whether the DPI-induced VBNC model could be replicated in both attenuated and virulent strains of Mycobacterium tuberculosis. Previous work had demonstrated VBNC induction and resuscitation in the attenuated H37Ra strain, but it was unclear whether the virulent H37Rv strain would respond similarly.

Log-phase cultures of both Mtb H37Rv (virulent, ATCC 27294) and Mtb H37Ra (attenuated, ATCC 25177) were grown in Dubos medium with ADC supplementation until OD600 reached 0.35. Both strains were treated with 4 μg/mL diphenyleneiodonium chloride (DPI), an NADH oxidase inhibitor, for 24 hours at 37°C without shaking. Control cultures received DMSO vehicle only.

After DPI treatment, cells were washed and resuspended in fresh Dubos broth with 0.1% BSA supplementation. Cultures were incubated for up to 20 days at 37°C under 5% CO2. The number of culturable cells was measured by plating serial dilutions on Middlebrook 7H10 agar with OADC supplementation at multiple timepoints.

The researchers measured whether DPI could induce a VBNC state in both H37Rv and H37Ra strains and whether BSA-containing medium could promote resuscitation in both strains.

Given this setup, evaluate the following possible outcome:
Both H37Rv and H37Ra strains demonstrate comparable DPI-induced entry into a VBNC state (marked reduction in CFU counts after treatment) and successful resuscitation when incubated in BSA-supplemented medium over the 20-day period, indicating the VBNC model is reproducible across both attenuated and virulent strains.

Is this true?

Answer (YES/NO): YES